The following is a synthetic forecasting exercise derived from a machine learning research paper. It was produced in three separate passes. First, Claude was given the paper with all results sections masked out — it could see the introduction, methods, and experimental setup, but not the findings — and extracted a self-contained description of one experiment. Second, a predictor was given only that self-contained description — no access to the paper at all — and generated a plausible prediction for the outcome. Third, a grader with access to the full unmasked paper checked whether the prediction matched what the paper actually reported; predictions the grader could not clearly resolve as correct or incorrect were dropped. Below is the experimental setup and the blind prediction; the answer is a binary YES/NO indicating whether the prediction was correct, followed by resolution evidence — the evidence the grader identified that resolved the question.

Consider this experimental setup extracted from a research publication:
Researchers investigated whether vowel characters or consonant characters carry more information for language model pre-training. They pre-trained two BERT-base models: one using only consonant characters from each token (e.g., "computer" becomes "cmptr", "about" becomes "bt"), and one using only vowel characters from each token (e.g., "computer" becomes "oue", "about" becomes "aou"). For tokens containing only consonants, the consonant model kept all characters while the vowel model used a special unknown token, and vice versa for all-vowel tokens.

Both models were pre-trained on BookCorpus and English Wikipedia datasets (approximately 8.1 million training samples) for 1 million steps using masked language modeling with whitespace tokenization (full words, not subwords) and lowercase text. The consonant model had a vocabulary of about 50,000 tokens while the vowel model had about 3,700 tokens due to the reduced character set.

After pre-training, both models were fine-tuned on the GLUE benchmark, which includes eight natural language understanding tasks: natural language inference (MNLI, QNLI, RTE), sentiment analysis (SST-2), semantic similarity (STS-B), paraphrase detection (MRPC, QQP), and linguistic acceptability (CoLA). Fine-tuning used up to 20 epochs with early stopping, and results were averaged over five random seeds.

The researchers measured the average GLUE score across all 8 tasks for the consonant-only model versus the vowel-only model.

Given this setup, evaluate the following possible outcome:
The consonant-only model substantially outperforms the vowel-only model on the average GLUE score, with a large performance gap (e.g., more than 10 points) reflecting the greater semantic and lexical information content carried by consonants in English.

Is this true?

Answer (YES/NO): YES